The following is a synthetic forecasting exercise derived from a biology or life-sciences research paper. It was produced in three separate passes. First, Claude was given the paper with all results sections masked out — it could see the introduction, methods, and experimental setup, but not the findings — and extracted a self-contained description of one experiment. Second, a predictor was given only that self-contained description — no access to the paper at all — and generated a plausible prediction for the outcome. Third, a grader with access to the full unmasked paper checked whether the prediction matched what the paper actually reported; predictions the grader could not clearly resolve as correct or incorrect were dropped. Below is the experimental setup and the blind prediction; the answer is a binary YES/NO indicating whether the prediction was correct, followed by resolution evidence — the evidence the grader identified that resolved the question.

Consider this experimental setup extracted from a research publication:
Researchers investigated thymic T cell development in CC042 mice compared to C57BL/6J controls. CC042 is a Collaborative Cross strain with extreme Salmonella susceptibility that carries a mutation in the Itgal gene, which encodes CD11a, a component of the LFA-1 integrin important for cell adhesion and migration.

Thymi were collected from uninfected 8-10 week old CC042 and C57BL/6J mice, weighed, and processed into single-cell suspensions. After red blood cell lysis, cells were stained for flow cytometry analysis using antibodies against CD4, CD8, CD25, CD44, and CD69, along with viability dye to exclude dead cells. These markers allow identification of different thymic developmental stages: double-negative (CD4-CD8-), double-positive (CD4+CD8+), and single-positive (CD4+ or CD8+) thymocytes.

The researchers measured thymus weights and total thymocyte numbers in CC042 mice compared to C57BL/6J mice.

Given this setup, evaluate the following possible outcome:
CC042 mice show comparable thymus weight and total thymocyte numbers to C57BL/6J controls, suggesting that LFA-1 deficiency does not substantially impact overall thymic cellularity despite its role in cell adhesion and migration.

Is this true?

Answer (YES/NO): NO